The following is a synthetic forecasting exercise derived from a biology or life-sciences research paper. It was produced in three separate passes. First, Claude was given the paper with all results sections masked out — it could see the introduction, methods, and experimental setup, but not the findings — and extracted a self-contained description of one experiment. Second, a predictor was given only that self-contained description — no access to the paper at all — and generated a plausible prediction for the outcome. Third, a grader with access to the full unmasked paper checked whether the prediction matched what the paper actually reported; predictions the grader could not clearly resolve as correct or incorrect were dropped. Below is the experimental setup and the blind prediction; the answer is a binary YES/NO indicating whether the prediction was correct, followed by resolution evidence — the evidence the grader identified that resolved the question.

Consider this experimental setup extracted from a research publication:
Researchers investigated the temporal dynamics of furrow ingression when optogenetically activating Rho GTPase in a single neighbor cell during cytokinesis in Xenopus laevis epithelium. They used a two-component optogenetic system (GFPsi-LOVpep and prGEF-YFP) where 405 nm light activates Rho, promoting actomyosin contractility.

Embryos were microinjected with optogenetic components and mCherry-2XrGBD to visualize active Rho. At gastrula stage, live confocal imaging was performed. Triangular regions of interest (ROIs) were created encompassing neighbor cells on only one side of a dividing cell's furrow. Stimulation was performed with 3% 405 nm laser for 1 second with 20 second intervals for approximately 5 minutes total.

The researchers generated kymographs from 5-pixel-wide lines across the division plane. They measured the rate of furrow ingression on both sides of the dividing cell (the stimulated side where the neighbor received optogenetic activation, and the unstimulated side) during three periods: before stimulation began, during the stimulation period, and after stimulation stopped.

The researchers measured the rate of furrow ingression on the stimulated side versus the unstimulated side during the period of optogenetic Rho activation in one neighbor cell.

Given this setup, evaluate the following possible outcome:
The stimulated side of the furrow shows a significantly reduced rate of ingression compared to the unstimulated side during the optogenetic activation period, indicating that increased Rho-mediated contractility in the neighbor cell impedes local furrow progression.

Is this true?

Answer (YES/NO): YES